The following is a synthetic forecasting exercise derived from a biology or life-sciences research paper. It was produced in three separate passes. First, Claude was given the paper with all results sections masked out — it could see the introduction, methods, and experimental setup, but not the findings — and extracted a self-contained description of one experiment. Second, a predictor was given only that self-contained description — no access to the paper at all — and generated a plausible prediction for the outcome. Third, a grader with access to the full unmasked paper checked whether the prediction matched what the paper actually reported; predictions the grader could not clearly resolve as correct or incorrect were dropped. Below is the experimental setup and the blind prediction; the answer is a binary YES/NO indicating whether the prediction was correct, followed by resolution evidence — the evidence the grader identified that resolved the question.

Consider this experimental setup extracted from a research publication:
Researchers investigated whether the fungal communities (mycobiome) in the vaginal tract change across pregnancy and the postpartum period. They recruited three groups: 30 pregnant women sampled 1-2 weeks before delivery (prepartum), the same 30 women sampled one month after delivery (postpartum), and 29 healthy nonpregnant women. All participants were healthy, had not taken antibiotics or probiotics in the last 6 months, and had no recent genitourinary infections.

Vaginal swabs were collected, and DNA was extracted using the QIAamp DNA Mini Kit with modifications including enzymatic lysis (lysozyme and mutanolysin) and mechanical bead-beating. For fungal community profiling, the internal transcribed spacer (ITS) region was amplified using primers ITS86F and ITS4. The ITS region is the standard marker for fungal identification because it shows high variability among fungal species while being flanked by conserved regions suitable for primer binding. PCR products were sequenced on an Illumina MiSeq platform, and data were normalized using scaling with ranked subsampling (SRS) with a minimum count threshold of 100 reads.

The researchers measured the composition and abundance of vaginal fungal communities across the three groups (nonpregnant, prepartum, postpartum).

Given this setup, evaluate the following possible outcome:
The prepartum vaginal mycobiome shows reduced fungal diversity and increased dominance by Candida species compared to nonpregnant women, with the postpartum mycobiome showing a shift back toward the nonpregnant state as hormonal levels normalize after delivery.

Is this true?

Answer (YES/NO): NO